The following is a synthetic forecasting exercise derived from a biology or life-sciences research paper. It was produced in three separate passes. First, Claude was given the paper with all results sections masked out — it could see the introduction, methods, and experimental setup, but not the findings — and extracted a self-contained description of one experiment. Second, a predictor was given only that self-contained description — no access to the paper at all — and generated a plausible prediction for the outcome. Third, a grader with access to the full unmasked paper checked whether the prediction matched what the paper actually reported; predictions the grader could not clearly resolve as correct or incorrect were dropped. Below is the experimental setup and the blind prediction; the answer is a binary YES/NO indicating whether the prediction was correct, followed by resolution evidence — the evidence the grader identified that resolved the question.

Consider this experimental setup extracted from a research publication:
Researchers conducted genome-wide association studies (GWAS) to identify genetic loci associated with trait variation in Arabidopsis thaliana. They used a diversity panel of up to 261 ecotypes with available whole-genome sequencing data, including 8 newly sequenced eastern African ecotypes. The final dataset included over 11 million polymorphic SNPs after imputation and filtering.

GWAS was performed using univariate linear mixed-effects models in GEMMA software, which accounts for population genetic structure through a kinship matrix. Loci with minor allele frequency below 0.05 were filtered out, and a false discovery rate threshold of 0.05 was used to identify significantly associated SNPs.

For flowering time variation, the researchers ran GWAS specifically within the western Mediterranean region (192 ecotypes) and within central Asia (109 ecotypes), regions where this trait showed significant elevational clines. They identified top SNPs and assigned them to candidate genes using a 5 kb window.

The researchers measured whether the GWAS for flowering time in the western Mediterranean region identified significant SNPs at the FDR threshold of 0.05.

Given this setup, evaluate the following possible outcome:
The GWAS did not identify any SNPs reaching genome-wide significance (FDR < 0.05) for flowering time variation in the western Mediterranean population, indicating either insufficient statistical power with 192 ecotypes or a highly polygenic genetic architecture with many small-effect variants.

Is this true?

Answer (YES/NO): NO